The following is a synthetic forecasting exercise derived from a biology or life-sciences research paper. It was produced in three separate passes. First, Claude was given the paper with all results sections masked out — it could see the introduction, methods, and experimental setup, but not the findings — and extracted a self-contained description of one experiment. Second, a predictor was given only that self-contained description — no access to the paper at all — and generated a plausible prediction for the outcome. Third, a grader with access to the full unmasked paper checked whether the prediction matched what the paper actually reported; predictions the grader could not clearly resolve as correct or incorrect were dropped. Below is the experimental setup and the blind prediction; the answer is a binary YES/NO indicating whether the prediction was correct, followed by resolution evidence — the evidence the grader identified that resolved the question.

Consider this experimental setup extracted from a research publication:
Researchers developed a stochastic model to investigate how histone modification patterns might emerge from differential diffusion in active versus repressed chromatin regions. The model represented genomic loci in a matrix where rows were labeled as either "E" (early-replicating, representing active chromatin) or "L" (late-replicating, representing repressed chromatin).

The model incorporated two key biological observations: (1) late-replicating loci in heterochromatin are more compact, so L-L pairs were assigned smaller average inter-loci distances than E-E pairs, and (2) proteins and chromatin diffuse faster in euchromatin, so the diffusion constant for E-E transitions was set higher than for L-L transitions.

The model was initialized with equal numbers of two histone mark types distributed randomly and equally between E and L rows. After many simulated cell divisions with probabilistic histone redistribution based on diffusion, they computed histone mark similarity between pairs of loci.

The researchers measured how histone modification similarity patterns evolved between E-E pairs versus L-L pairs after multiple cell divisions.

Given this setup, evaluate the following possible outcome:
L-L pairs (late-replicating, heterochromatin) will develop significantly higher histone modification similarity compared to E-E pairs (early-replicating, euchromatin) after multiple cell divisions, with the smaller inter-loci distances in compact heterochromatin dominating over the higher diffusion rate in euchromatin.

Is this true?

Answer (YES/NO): NO